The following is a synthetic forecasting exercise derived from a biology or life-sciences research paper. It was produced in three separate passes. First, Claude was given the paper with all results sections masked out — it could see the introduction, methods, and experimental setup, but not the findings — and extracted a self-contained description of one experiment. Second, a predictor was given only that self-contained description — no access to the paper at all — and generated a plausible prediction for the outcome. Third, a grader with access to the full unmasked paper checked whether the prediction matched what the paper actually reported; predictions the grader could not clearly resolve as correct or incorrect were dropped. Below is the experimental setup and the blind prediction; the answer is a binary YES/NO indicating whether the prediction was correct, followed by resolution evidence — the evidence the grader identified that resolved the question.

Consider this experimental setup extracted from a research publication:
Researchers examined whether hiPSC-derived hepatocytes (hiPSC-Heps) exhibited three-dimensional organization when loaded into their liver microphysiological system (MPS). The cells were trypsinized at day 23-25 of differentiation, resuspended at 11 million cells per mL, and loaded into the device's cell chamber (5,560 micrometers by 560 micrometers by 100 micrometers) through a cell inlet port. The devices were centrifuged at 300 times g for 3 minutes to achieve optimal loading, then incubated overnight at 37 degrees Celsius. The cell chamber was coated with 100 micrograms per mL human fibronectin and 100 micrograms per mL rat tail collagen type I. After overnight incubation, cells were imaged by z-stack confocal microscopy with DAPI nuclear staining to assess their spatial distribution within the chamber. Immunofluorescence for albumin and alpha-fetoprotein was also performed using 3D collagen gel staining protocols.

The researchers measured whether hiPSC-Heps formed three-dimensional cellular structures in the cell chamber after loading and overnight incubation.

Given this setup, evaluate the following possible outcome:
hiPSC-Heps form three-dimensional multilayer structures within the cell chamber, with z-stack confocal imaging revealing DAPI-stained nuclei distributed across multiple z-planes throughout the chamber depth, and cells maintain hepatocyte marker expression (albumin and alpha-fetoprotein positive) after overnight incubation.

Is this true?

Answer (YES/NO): YES